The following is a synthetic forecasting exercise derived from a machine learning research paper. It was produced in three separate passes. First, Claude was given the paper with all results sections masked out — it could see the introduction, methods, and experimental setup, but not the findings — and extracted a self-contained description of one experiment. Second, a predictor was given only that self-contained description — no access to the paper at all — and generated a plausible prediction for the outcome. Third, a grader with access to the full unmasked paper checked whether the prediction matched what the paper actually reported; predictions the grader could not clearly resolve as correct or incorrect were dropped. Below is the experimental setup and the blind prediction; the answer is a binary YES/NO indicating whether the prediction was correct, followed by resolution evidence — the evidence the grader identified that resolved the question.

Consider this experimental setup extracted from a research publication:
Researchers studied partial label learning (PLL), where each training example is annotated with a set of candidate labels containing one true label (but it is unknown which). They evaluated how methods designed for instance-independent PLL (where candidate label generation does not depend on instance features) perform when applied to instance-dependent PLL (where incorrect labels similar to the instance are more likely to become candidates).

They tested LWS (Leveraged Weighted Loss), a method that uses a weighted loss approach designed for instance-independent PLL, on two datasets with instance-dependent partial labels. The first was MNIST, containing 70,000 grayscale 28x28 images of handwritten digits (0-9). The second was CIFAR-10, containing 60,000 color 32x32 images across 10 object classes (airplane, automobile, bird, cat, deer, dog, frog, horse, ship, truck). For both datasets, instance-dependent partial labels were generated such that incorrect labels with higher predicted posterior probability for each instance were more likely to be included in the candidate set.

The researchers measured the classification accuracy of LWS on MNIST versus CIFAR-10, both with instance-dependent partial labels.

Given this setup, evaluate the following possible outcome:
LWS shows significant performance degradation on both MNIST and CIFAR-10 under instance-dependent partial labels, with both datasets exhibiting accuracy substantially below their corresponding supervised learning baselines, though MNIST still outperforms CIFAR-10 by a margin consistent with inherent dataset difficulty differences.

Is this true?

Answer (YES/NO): NO